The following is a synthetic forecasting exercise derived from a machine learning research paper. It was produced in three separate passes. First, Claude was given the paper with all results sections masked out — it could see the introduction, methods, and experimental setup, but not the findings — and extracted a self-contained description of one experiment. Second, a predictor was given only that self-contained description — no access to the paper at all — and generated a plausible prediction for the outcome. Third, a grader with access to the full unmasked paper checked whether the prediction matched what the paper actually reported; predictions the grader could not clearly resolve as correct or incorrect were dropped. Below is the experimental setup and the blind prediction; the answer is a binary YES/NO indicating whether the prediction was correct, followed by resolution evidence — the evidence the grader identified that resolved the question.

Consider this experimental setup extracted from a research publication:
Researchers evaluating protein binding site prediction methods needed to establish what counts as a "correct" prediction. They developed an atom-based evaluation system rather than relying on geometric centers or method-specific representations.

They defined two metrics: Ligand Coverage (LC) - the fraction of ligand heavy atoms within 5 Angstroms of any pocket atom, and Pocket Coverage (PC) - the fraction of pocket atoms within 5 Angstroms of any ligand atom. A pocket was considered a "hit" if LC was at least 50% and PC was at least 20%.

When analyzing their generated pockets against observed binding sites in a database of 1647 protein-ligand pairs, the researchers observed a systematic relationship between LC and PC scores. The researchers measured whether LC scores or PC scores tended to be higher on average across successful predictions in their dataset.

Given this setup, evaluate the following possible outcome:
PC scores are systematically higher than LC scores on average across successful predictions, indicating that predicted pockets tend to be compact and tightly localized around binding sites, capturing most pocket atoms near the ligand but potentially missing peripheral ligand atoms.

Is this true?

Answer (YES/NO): NO